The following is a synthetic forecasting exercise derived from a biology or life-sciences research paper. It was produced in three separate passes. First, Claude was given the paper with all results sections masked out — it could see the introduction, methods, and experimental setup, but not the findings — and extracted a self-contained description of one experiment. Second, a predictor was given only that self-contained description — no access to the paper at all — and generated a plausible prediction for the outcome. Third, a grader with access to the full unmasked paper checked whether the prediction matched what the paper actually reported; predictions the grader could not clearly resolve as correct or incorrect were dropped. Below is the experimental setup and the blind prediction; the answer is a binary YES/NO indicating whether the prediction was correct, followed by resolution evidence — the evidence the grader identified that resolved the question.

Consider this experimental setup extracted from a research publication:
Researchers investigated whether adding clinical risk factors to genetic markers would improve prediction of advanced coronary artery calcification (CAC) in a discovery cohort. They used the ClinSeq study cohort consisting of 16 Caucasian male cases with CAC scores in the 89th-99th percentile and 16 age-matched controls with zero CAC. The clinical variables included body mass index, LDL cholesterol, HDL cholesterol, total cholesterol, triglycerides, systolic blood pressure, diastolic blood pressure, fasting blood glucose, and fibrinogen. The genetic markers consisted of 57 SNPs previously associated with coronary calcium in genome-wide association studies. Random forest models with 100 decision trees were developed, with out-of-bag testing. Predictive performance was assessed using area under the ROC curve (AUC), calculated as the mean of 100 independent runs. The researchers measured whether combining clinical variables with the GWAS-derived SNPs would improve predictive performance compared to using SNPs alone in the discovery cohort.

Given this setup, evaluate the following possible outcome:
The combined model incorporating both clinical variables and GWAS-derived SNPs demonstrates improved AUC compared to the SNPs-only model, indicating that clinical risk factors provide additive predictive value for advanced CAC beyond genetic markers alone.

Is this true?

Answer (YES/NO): YES